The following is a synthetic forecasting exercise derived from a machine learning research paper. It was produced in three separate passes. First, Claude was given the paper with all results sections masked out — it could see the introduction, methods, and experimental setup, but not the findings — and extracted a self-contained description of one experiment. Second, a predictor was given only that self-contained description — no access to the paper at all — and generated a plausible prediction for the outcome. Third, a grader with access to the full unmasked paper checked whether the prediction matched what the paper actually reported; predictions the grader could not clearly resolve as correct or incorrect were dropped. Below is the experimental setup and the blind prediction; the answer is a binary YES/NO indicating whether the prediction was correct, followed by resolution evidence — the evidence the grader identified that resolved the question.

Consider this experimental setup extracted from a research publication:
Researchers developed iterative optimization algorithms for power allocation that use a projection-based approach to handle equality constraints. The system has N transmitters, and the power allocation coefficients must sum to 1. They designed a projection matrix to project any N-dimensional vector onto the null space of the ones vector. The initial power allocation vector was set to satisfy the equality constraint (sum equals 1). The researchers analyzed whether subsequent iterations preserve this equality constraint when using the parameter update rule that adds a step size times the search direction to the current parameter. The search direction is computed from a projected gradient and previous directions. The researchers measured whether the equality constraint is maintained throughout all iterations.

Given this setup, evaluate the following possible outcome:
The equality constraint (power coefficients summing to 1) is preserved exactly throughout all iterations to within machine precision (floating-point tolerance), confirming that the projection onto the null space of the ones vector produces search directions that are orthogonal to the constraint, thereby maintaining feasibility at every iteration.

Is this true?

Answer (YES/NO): YES